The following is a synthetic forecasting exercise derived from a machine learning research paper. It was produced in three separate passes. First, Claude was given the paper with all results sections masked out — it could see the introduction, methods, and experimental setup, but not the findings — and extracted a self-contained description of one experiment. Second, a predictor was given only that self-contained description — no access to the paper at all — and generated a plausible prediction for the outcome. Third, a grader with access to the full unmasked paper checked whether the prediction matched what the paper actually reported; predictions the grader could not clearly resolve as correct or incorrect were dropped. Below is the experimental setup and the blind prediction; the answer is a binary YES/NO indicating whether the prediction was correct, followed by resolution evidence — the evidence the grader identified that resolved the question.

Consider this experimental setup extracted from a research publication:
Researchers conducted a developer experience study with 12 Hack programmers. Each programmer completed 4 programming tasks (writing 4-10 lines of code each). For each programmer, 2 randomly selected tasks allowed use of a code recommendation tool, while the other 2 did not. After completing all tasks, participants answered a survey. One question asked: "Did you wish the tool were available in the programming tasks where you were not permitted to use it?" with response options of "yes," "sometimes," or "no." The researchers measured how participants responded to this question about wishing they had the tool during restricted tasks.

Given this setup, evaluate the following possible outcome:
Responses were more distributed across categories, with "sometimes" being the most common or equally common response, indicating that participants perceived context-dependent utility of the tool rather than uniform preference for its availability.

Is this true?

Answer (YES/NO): NO